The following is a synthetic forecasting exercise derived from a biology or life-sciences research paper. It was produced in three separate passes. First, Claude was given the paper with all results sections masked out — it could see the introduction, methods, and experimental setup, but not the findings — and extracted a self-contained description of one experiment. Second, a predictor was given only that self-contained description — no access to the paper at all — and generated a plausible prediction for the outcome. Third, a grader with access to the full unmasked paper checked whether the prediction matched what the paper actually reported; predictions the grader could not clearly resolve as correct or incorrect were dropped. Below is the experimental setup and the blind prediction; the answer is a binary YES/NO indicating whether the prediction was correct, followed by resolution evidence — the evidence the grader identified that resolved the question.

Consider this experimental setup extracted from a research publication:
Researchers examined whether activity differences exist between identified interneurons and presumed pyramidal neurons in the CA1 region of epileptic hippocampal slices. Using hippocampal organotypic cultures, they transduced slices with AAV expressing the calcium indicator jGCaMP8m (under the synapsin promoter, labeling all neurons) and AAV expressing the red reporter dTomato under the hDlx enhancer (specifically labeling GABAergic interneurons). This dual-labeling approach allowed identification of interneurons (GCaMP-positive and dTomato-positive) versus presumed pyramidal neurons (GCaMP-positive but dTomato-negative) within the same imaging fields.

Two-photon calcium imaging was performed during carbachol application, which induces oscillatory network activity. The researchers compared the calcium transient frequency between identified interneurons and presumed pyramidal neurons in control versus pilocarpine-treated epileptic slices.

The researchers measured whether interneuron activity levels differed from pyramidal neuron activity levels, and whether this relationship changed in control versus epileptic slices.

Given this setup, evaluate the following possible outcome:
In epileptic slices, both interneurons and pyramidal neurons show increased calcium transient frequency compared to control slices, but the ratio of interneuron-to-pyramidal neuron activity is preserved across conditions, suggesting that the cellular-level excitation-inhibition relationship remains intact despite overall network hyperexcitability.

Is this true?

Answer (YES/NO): NO